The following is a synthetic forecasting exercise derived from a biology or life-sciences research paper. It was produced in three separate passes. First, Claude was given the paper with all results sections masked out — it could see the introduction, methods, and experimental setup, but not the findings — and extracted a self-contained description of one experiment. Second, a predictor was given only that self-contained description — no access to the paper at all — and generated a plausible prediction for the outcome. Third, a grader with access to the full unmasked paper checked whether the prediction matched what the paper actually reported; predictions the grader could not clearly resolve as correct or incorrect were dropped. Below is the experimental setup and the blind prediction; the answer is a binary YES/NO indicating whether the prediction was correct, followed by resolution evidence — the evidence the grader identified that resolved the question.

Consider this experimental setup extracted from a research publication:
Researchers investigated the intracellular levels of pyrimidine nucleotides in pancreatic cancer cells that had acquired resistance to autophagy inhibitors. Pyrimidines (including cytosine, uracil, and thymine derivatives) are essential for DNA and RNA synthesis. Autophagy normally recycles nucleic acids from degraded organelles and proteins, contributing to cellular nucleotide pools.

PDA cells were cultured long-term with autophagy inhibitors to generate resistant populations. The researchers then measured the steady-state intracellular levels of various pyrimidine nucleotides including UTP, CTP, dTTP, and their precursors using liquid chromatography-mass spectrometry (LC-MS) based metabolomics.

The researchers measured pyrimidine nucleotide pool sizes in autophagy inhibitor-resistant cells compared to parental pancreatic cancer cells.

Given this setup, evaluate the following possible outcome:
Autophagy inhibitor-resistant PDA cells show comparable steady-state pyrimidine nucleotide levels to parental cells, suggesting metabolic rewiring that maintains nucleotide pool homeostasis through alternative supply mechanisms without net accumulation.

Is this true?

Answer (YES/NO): NO